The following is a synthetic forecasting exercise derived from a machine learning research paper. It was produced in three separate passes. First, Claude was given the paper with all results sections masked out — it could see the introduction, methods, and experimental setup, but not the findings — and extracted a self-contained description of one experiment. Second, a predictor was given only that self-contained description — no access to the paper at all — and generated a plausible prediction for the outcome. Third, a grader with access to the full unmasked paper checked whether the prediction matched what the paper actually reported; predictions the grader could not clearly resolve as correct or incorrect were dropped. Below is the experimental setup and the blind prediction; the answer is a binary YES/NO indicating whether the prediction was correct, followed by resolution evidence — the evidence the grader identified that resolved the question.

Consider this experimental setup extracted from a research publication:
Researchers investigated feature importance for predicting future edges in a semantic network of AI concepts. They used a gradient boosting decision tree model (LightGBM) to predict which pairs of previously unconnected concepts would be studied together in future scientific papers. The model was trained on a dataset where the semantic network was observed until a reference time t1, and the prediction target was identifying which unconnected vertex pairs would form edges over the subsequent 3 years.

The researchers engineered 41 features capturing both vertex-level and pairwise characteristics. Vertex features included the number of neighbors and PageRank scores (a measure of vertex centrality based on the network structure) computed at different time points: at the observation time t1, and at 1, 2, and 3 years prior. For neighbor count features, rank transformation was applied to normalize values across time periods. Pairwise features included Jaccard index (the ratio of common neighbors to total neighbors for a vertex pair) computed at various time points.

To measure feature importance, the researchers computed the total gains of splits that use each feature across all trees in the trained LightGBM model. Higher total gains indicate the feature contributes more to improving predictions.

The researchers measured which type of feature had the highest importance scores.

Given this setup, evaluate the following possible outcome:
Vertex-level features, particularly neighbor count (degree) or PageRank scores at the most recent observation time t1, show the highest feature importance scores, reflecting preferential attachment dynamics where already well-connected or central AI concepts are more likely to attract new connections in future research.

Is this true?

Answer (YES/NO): NO